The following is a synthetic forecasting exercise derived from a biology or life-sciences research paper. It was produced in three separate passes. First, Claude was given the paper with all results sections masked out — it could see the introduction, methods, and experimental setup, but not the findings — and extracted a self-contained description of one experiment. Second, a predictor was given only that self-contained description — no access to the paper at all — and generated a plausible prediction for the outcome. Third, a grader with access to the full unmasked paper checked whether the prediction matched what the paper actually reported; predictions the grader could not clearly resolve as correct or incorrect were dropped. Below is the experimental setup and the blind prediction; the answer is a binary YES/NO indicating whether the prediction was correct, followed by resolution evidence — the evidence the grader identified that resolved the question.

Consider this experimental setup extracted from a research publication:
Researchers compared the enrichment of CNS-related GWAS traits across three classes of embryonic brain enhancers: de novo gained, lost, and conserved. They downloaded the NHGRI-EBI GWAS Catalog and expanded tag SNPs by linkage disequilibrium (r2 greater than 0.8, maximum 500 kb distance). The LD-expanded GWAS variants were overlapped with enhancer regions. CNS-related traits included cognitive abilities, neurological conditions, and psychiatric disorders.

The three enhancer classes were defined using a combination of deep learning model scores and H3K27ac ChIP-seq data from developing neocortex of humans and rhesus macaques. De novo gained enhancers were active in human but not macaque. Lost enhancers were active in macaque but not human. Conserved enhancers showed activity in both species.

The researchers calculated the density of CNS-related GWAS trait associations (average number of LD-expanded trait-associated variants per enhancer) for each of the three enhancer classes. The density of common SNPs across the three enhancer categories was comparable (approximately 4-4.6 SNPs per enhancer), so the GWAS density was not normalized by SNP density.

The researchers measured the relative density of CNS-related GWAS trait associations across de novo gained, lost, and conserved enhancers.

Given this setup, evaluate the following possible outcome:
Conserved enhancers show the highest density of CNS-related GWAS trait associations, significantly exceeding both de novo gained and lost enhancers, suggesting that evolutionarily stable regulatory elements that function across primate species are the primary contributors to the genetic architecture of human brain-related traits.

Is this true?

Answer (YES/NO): NO